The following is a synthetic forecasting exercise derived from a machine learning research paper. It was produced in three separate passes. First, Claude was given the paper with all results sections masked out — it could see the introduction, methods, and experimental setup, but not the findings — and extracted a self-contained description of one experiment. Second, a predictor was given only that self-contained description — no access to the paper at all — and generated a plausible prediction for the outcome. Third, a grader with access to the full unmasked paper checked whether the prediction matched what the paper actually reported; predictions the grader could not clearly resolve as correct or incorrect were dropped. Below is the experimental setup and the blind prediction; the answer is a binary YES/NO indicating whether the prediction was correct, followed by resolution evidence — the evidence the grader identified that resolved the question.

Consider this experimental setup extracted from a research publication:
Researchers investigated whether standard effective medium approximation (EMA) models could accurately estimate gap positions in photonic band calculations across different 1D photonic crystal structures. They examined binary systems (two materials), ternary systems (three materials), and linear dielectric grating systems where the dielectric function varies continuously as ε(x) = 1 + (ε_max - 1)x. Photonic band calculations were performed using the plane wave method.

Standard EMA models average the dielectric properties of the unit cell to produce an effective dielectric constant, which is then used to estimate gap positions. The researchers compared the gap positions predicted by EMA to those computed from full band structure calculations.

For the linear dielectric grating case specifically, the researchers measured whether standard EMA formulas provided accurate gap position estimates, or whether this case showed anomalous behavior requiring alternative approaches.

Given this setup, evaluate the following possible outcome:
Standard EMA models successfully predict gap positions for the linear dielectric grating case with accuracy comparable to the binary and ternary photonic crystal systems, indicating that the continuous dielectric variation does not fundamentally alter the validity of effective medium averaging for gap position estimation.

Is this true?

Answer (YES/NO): NO